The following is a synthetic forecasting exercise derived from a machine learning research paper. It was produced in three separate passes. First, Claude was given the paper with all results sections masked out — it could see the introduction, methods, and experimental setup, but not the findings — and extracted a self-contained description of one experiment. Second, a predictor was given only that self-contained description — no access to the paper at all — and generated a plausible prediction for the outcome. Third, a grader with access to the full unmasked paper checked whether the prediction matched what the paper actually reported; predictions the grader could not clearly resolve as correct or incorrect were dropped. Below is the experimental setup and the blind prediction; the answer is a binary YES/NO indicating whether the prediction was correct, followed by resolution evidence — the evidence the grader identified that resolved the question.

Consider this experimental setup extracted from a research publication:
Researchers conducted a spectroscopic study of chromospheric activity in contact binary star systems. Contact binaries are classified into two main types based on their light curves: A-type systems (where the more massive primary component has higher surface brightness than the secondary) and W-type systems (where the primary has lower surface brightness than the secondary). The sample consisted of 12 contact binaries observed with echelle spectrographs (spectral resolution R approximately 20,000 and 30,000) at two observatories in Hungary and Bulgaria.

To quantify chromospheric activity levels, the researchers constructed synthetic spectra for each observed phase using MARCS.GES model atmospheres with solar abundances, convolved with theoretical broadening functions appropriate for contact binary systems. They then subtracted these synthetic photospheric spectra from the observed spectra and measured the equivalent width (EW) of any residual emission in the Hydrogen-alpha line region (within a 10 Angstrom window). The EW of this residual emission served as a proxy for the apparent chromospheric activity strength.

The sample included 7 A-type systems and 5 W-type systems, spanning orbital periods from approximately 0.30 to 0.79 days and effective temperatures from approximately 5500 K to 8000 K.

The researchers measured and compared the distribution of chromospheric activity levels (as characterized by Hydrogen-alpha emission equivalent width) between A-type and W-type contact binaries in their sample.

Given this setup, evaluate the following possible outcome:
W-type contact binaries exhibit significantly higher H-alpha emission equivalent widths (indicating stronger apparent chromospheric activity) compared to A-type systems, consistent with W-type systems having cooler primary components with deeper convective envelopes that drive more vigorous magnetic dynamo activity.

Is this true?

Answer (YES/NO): NO